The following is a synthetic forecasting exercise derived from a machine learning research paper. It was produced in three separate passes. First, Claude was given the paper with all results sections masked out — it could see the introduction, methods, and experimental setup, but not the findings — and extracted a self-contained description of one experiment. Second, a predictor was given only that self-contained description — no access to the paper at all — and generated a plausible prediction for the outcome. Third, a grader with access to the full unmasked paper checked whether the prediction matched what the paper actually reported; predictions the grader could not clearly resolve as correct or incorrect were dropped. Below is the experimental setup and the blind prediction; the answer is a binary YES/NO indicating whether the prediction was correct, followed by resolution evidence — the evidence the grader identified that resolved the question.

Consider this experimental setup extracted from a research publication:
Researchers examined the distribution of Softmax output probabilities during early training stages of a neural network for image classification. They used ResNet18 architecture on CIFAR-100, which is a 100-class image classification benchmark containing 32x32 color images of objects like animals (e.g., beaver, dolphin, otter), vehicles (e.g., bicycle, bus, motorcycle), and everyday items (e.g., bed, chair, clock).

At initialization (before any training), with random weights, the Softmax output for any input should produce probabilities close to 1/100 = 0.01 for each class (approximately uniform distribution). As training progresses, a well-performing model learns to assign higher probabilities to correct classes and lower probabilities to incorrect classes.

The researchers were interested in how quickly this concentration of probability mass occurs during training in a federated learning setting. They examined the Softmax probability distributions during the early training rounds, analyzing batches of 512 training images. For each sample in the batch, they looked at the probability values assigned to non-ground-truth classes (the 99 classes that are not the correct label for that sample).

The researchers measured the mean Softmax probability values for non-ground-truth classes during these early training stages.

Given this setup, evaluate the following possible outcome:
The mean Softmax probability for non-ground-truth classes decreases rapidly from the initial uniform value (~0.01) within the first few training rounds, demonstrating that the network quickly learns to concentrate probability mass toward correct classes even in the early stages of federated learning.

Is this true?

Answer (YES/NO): NO